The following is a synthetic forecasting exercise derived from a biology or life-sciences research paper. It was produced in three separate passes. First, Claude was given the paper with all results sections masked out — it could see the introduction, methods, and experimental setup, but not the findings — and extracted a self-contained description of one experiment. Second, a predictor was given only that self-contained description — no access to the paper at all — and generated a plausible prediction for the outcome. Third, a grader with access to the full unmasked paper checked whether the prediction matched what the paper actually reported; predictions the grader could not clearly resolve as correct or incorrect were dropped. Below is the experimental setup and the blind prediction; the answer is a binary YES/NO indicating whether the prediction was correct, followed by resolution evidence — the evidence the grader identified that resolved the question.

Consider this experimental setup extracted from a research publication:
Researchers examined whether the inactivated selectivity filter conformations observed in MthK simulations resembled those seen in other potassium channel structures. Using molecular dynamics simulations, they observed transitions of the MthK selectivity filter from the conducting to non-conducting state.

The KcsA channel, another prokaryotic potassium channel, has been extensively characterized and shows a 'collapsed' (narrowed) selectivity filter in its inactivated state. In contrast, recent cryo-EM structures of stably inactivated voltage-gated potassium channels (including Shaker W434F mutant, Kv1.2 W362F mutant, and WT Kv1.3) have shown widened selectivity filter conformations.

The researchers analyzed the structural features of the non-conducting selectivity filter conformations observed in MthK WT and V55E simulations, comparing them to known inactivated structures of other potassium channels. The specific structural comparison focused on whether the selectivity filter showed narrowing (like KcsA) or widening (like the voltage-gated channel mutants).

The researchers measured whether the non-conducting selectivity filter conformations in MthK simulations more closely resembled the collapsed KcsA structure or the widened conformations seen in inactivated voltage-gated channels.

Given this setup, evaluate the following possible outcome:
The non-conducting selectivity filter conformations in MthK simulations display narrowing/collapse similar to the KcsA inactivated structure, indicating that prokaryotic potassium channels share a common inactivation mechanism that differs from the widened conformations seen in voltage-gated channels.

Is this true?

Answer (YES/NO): NO